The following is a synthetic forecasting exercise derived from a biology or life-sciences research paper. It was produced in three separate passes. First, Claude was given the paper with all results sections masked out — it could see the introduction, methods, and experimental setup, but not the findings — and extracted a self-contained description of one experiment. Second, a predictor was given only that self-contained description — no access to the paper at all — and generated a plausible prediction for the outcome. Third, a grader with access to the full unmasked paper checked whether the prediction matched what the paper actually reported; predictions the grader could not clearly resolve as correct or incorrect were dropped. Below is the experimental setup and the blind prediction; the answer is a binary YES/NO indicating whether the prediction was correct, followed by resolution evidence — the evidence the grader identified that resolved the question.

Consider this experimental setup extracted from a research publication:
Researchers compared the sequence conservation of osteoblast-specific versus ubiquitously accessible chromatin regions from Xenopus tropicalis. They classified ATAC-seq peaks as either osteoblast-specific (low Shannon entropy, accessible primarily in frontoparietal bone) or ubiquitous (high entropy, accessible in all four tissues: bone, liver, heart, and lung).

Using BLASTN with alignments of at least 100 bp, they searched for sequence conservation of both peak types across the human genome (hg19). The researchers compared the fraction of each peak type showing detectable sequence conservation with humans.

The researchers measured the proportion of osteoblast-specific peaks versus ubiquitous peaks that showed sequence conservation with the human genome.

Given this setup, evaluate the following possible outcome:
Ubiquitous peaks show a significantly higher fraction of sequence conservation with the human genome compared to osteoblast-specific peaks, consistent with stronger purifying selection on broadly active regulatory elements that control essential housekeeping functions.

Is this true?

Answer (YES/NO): NO